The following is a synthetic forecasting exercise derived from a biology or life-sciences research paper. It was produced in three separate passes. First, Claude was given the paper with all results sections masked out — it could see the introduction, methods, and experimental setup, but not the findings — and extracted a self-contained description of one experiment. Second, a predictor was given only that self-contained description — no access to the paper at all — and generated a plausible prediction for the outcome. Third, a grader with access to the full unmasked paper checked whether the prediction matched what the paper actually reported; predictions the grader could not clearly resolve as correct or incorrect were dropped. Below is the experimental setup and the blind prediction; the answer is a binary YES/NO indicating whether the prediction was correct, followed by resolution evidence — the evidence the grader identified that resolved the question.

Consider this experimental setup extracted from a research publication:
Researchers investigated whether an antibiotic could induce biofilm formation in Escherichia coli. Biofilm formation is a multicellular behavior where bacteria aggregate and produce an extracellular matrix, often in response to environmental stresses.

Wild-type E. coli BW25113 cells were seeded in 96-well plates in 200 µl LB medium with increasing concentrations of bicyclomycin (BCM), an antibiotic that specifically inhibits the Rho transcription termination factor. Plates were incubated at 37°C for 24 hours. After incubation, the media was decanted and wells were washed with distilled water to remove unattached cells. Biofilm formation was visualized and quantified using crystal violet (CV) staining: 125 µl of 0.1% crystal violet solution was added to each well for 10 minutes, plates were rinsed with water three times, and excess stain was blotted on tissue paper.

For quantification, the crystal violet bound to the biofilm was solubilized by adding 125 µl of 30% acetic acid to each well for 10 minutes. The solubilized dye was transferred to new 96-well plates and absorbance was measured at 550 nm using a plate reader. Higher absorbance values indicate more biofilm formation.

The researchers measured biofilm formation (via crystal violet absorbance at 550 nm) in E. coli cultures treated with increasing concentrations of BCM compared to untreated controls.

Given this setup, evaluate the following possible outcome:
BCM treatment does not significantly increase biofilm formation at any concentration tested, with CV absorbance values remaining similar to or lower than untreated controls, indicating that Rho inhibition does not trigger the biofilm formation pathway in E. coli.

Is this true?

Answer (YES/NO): NO